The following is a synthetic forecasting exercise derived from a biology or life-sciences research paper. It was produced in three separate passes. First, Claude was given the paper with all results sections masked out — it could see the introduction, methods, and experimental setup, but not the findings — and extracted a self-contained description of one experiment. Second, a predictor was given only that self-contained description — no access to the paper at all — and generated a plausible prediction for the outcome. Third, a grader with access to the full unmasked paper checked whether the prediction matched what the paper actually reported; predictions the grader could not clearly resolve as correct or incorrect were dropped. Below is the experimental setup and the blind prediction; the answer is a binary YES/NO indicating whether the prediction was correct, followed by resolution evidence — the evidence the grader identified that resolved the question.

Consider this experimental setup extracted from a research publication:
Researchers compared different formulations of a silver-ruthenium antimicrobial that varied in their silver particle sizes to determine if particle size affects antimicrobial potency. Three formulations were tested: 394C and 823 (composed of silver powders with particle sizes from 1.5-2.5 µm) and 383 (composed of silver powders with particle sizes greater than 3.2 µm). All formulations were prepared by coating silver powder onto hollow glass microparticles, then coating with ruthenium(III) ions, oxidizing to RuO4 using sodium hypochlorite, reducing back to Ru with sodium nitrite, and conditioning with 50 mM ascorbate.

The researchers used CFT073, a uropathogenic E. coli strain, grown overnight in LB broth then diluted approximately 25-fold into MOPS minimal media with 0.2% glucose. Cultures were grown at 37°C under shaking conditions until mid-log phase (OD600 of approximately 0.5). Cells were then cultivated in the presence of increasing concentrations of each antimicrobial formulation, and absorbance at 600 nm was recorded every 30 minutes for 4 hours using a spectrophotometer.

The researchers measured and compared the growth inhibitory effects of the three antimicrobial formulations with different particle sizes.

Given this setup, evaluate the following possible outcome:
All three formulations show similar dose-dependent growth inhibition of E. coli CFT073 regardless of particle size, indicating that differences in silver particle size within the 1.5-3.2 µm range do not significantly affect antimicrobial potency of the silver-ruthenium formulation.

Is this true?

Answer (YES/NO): NO